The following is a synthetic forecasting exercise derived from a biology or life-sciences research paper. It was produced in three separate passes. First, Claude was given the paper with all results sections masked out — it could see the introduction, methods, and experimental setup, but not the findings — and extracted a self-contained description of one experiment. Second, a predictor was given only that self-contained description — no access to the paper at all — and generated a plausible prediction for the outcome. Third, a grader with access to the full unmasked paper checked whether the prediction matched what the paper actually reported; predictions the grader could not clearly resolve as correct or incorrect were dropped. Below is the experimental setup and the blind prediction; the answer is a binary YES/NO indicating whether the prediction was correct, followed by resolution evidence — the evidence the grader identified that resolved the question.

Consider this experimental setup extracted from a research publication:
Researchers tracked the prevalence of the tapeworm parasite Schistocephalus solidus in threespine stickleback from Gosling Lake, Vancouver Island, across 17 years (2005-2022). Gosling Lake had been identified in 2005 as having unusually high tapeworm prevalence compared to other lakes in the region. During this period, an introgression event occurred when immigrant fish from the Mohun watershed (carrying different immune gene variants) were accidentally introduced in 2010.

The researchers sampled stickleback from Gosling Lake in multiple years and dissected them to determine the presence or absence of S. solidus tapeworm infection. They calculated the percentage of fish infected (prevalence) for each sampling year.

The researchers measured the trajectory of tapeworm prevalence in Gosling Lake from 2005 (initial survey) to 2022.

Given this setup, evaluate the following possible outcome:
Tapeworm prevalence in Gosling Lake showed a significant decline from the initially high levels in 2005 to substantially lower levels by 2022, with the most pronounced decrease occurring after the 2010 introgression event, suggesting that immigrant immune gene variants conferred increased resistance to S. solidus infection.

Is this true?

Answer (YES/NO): YES